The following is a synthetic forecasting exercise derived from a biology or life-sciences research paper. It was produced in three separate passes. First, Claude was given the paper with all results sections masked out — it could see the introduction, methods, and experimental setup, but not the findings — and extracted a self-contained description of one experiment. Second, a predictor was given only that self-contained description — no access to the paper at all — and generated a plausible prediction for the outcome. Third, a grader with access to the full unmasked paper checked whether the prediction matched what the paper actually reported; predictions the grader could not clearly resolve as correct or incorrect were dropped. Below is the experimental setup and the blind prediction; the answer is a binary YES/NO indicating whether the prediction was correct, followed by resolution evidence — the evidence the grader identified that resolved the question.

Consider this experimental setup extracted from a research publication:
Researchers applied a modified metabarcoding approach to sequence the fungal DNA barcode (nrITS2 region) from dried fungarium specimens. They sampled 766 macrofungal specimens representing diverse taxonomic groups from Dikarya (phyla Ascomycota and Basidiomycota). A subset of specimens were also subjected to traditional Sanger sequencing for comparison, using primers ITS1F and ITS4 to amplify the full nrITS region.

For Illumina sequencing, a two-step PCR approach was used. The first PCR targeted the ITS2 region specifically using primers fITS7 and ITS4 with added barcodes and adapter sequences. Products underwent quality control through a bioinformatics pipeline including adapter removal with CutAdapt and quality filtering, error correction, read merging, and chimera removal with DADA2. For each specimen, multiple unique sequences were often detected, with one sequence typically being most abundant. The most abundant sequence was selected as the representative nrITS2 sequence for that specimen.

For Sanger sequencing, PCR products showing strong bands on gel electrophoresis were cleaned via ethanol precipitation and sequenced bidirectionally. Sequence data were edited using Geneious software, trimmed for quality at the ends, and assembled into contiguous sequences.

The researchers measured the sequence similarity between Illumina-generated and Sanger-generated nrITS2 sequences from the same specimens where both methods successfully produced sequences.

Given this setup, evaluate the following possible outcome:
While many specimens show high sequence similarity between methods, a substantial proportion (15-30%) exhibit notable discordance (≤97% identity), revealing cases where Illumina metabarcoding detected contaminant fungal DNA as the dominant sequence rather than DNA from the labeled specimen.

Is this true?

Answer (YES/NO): NO